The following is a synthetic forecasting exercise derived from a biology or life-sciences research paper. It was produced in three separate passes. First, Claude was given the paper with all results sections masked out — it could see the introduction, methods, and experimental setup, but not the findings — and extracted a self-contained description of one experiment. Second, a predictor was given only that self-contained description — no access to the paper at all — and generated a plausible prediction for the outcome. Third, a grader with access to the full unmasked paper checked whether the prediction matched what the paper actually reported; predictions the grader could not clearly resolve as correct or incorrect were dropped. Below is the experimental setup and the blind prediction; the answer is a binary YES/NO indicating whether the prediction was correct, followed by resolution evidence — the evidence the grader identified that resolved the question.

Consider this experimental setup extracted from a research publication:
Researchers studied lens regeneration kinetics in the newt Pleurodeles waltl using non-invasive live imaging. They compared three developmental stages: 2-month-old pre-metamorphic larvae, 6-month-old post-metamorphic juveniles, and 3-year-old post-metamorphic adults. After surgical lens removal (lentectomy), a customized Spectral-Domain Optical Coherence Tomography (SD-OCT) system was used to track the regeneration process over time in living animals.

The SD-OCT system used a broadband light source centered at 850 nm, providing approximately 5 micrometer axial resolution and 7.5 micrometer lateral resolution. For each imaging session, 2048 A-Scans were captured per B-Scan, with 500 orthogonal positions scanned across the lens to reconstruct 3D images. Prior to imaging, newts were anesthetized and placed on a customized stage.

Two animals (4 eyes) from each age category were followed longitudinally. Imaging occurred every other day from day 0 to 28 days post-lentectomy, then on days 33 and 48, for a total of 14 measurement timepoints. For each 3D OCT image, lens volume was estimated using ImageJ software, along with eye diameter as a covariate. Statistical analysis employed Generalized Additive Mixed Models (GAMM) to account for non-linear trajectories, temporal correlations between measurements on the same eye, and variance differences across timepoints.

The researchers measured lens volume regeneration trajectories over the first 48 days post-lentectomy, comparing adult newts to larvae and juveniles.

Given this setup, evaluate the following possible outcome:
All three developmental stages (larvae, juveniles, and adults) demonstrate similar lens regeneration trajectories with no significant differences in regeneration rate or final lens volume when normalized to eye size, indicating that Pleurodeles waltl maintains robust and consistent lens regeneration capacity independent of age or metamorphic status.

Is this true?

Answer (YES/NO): NO